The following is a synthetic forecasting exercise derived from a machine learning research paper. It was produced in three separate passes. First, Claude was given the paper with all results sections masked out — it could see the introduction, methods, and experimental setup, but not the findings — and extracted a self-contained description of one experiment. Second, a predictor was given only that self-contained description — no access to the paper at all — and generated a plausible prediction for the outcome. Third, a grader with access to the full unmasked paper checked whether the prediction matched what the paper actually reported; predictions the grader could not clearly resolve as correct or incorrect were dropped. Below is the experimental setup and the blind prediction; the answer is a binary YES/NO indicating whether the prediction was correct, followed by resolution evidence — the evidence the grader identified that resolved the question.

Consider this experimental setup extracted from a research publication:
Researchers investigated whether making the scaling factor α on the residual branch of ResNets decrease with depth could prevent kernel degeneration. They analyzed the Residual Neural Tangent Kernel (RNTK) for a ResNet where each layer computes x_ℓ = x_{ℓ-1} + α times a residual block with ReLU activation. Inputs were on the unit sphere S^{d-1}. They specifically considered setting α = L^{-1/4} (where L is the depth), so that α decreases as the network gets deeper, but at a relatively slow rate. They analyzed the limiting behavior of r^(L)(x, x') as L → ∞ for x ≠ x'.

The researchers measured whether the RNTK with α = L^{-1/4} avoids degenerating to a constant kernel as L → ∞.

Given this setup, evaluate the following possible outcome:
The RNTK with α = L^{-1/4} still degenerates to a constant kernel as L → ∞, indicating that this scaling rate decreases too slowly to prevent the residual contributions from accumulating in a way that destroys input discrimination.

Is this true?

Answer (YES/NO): YES